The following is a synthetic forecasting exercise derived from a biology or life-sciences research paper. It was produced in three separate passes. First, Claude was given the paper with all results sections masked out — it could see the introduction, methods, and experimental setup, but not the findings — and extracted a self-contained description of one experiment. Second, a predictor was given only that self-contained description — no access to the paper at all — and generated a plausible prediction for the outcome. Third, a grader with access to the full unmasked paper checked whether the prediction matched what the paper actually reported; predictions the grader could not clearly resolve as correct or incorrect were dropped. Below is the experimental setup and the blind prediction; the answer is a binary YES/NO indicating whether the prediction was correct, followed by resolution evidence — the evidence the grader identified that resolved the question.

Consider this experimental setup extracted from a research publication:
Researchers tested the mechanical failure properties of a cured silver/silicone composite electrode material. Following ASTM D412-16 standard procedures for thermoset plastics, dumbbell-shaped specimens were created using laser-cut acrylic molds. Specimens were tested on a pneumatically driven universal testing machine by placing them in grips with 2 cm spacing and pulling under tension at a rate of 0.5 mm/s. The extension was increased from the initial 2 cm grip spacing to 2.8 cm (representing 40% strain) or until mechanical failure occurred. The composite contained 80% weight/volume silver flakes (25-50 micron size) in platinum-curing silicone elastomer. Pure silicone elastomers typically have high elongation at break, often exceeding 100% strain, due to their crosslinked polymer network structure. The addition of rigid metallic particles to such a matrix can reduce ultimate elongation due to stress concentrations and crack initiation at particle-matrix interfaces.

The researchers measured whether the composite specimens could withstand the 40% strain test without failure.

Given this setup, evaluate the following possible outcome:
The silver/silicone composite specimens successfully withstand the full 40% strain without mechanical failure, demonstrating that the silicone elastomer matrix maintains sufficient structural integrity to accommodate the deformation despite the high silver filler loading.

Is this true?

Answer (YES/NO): YES